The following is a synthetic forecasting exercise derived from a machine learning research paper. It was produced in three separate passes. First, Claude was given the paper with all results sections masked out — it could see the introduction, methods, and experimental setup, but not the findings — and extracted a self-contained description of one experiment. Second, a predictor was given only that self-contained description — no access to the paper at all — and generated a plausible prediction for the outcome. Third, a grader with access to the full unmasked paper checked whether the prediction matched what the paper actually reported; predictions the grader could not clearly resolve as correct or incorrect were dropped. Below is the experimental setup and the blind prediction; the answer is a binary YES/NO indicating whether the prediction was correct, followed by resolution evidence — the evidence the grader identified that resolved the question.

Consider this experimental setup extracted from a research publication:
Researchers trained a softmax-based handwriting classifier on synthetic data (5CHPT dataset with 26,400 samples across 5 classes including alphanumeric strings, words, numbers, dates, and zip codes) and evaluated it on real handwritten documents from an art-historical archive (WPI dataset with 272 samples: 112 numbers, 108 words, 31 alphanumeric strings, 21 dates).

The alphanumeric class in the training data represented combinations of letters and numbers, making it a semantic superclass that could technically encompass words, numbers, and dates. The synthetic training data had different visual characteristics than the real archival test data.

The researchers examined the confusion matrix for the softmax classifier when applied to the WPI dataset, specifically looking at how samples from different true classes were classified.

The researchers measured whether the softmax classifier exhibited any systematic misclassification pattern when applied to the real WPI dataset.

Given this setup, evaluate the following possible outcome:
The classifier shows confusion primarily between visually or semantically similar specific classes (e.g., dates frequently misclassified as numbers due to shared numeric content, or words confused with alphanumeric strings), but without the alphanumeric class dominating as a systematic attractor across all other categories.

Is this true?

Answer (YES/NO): NO